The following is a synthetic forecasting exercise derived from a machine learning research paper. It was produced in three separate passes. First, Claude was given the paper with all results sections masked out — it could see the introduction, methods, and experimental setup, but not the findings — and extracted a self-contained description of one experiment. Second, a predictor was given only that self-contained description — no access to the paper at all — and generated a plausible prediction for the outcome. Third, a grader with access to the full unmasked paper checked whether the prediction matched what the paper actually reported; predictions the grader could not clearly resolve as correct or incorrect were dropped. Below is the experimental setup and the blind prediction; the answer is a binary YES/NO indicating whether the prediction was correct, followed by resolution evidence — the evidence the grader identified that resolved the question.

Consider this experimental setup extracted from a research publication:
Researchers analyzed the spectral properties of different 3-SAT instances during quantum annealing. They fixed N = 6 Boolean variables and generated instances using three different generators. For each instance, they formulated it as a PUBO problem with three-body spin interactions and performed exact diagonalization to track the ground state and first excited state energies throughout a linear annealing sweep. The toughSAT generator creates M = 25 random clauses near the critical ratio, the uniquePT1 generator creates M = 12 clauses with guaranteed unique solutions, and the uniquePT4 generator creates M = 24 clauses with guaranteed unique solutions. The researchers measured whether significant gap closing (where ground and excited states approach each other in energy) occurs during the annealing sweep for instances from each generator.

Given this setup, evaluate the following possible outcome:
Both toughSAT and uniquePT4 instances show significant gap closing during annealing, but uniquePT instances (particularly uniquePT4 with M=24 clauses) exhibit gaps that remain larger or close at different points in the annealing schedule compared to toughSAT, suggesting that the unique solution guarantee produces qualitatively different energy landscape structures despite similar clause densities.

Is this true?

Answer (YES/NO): NO